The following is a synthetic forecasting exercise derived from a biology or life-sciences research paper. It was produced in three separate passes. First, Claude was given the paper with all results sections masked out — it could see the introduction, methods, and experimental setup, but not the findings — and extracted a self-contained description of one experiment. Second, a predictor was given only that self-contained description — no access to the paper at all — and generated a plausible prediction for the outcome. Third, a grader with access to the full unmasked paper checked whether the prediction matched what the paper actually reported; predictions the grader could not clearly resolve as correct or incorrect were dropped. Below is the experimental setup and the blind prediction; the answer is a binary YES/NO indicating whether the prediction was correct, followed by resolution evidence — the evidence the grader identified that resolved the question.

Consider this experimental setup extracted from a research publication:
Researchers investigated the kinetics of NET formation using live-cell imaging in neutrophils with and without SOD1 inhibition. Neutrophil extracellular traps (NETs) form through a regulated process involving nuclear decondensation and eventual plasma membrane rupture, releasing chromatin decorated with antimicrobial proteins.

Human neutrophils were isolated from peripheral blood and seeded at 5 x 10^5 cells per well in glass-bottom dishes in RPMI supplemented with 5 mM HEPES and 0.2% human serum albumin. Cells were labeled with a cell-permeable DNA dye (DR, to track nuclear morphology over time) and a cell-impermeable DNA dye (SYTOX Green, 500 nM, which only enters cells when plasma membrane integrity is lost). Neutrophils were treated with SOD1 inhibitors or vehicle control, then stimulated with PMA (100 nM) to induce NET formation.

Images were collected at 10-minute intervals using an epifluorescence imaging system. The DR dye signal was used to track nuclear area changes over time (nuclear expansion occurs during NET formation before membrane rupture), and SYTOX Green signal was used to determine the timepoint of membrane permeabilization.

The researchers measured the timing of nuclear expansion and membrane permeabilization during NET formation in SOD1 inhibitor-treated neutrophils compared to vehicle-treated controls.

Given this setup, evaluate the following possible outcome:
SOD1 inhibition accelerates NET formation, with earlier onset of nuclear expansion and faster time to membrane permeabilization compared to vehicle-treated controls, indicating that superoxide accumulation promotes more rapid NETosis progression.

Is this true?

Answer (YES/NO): NO